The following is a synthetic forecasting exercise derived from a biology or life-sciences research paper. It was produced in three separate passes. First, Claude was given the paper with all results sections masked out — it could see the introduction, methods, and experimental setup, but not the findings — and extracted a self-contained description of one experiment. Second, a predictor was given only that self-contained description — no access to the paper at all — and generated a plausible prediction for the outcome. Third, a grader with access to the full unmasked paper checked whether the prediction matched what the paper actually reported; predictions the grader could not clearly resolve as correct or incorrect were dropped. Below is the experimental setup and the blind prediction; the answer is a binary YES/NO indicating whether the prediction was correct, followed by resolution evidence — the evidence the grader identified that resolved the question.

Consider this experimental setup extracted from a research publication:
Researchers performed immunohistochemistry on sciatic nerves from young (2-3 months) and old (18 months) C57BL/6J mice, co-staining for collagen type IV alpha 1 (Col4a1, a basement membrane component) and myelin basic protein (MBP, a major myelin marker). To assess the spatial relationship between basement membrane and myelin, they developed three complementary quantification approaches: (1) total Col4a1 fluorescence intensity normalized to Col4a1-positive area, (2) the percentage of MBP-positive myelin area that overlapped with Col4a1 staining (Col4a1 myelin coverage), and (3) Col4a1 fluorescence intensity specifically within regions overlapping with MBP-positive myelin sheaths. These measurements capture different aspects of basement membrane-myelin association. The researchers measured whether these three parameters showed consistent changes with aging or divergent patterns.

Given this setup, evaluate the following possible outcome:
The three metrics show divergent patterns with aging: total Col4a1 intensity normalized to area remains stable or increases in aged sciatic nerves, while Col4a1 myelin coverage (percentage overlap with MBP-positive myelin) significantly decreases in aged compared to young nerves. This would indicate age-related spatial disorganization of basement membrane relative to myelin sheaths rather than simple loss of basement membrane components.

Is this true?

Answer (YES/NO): NO